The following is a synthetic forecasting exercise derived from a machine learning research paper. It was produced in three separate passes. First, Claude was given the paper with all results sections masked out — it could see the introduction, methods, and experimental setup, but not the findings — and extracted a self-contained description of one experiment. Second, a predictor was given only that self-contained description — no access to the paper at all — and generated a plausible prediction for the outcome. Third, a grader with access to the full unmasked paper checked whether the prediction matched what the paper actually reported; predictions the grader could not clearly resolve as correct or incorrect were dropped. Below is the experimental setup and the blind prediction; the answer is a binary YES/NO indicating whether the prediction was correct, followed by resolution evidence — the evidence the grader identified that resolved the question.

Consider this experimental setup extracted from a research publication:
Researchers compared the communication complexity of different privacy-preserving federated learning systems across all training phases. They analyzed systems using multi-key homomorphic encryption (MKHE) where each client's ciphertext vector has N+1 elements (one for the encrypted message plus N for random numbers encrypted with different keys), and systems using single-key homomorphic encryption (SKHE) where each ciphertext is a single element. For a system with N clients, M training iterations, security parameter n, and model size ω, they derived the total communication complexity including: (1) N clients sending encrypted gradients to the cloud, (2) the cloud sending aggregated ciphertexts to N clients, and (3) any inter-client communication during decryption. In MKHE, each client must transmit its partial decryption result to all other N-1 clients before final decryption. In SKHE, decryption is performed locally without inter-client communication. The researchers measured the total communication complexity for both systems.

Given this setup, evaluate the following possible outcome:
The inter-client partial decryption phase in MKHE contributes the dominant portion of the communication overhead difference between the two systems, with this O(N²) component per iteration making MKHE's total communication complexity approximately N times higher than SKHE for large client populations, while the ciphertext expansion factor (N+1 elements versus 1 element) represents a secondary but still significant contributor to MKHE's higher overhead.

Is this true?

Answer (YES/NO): NO